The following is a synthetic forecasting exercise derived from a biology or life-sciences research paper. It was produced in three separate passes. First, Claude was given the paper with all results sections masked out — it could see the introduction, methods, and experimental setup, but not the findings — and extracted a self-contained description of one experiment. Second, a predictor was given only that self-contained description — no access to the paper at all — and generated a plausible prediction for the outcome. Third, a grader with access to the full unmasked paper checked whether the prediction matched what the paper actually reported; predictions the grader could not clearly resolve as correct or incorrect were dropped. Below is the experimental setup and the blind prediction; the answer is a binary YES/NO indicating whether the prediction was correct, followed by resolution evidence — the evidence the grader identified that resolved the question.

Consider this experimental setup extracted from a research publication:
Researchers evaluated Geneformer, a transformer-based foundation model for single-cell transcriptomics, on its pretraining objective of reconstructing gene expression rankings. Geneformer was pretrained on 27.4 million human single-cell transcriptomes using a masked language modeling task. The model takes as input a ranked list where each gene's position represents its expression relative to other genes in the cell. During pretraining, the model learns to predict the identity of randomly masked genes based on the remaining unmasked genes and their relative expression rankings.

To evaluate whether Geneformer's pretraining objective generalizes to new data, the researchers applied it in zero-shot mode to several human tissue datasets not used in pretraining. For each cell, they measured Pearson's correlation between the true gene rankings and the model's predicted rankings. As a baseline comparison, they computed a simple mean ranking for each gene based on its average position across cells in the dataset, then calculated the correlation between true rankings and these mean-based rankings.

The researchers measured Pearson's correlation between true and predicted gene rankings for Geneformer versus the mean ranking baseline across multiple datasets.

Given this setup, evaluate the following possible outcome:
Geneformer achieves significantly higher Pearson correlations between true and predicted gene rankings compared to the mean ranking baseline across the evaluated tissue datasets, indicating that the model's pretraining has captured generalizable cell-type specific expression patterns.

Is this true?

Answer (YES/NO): NO